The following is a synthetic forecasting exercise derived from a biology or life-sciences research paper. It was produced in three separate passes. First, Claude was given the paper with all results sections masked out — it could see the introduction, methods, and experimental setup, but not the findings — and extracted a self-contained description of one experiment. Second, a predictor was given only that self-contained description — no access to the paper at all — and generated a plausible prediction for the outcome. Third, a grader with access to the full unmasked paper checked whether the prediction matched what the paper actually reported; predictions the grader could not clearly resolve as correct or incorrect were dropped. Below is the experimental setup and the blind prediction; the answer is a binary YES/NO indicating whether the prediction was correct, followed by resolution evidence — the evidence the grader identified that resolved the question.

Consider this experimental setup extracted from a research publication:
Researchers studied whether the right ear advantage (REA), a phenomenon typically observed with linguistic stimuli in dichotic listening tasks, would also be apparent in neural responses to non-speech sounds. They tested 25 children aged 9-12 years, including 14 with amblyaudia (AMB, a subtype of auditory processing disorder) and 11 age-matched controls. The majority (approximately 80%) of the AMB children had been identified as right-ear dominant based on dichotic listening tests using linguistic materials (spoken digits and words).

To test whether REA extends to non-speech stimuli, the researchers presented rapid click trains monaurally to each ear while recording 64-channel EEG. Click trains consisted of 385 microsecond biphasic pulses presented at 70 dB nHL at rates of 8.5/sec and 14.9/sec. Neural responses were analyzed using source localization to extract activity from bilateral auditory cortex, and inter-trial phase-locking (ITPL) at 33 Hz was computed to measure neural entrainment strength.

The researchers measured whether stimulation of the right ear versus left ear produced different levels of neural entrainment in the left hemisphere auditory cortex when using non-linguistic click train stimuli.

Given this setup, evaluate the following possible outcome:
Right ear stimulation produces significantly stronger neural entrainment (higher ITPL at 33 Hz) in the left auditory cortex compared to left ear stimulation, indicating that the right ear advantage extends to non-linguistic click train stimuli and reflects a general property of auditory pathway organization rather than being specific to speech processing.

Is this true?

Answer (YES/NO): YES